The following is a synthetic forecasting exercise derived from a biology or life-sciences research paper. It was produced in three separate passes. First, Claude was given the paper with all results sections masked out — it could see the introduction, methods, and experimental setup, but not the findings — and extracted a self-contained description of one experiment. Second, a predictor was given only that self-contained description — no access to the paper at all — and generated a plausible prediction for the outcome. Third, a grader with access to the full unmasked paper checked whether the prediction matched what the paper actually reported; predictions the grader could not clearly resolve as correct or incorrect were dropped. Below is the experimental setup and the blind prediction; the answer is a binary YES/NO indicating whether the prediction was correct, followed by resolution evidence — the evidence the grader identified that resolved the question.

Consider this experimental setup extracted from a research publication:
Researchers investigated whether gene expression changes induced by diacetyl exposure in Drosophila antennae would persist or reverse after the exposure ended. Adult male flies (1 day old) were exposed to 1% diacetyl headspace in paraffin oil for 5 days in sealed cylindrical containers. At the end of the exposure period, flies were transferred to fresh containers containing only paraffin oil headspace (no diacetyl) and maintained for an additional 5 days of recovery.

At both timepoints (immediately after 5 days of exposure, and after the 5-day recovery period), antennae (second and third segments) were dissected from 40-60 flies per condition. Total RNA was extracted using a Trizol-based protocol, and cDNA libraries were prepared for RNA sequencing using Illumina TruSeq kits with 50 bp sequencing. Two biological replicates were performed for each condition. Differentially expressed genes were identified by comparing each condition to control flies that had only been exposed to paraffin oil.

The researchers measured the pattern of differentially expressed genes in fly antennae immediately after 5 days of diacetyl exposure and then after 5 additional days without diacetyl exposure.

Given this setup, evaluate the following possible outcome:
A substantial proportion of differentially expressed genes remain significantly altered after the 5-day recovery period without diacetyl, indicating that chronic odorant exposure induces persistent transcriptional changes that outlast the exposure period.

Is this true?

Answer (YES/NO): NO